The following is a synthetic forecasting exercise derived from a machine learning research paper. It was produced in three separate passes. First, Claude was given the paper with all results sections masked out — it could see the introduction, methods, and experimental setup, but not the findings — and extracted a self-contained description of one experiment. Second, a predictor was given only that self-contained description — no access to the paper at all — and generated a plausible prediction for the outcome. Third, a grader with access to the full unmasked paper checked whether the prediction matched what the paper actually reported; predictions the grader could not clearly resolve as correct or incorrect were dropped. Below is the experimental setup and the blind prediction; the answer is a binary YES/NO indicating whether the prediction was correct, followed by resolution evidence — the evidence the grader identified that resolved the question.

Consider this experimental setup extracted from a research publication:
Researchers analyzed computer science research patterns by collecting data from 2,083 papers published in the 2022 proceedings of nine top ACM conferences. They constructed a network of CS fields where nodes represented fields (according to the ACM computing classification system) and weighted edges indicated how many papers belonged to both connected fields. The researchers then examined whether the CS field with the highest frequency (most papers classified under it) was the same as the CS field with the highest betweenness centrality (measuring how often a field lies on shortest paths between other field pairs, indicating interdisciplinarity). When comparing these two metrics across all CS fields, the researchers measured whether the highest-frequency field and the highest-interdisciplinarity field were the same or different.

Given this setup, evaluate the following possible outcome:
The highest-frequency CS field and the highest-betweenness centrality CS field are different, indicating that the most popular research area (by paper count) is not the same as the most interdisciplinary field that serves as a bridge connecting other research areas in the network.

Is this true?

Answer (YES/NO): YES